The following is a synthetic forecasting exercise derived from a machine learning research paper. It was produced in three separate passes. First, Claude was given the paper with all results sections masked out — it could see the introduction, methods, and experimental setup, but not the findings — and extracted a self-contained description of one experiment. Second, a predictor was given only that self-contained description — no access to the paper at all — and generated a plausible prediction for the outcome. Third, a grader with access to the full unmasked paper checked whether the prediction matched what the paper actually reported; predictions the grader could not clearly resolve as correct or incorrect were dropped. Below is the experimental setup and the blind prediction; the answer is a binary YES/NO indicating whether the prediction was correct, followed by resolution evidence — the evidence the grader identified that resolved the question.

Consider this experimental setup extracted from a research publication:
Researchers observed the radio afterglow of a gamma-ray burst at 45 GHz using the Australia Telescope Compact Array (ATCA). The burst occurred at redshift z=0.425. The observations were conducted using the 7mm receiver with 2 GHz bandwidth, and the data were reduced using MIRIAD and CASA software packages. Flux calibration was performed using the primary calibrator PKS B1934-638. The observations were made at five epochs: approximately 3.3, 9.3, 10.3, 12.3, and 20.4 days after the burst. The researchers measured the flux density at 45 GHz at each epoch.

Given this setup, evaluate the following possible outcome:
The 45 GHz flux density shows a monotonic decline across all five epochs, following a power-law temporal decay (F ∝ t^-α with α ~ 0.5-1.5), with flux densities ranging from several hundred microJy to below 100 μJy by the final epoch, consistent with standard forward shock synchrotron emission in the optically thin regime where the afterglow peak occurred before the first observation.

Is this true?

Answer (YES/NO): NO